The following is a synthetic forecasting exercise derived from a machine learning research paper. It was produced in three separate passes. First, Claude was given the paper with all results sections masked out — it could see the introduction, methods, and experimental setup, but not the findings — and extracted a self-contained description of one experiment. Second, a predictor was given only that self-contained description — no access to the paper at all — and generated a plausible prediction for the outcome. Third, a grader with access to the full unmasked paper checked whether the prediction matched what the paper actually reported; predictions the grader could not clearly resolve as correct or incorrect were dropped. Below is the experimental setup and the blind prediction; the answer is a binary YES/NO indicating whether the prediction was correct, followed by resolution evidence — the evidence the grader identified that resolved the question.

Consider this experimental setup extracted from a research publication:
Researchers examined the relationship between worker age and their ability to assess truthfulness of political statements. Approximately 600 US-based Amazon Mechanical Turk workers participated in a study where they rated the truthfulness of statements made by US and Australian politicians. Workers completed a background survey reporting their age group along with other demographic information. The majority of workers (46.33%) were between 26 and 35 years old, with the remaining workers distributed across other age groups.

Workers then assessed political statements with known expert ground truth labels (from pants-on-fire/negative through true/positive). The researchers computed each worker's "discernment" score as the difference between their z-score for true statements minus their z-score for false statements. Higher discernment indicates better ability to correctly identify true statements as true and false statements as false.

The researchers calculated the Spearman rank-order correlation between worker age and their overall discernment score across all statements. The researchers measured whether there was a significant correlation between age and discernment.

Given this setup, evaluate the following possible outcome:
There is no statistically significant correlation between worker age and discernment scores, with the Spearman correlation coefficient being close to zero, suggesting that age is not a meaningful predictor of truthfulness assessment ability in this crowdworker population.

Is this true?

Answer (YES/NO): NO